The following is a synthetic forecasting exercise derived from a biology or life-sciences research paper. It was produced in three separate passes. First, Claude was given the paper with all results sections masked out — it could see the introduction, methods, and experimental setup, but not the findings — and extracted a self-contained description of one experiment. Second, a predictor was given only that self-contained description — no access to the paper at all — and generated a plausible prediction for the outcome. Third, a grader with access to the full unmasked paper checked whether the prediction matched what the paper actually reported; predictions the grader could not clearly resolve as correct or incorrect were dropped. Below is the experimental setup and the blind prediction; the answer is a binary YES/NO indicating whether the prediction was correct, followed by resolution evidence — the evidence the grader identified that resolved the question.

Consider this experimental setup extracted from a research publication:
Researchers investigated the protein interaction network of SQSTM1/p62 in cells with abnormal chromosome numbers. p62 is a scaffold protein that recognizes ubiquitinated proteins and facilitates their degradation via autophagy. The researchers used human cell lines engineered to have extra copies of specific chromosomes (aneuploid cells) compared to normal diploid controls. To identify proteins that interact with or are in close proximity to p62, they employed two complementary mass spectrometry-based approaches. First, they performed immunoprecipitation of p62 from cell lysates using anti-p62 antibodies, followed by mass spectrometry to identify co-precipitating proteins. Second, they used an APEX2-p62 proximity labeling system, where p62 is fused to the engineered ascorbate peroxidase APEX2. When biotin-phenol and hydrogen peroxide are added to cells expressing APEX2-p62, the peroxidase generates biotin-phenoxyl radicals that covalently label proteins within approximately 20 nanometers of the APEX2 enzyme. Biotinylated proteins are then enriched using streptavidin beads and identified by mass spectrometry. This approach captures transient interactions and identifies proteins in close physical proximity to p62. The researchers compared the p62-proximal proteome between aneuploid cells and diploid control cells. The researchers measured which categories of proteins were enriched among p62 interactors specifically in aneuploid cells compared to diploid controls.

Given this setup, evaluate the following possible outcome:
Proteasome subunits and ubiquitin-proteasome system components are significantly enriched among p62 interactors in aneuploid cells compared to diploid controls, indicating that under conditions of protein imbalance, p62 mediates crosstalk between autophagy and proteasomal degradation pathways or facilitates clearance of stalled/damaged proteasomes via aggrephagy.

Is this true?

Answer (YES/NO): NO